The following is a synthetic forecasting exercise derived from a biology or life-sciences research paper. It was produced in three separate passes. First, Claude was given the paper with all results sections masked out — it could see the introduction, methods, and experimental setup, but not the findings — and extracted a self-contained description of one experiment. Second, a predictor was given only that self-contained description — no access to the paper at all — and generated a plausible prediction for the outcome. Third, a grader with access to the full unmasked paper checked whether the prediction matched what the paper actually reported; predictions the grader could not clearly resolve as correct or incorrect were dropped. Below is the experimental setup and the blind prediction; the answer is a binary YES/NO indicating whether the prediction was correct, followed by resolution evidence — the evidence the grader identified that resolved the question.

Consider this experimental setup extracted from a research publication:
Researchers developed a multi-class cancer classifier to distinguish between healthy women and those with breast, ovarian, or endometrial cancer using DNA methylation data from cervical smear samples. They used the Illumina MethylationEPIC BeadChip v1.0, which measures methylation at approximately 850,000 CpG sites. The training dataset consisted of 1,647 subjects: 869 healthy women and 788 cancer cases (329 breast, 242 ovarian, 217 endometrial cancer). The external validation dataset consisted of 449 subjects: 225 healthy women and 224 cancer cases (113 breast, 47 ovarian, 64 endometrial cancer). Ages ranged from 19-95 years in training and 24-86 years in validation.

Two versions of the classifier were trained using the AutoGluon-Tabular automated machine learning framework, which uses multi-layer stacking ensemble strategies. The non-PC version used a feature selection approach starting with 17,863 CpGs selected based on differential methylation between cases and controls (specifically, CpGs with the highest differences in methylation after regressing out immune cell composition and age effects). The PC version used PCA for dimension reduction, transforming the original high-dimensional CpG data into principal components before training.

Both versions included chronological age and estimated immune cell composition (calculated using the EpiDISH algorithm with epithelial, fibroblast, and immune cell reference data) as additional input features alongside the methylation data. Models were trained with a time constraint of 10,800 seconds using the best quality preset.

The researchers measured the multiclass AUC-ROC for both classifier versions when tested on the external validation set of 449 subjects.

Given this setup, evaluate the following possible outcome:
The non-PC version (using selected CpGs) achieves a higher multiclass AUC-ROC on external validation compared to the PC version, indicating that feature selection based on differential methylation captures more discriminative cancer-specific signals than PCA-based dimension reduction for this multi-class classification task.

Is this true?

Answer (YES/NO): YES